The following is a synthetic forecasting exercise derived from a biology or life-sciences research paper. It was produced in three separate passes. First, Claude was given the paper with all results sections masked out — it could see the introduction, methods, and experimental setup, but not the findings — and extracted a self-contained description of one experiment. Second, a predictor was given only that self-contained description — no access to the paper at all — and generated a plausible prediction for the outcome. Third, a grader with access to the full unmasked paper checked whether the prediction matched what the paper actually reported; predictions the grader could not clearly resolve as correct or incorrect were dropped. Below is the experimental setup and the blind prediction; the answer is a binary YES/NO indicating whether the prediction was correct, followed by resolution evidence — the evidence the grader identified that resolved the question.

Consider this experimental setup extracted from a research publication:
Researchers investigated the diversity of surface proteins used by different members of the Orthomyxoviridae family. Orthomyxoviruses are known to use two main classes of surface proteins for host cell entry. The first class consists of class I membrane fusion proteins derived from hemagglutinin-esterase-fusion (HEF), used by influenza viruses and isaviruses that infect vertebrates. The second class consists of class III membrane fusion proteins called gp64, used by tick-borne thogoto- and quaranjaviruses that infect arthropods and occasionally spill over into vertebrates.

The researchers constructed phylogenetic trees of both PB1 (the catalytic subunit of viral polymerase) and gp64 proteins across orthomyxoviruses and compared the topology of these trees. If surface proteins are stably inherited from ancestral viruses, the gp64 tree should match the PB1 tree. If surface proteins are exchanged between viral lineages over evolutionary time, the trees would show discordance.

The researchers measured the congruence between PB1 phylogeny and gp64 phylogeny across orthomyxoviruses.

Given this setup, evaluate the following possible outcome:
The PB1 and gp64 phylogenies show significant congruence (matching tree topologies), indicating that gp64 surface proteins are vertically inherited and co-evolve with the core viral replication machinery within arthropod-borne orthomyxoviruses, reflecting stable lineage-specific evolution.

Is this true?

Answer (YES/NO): NO